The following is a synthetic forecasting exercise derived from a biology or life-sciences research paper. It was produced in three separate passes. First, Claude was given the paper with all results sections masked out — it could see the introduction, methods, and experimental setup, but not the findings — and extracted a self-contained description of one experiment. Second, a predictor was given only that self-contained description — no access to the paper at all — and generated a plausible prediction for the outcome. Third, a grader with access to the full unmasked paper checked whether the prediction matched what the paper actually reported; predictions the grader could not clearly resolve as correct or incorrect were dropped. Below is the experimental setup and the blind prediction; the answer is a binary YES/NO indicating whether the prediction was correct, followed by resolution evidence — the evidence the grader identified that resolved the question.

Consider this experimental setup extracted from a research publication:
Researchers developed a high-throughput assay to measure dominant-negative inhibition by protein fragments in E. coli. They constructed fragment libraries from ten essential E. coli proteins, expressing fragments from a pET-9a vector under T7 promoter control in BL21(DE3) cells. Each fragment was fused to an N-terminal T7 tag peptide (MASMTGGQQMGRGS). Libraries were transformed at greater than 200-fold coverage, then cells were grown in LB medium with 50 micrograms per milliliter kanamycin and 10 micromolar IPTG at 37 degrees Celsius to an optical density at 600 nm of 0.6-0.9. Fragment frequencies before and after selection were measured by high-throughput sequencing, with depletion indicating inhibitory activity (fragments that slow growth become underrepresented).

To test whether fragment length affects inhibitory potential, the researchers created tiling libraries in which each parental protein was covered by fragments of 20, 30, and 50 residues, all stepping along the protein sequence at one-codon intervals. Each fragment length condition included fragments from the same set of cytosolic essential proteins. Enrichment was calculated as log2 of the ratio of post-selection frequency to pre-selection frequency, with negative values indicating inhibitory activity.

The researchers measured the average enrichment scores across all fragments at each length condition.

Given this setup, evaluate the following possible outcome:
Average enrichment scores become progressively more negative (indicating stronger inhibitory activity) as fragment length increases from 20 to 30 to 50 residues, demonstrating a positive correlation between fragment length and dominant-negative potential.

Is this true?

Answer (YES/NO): YES